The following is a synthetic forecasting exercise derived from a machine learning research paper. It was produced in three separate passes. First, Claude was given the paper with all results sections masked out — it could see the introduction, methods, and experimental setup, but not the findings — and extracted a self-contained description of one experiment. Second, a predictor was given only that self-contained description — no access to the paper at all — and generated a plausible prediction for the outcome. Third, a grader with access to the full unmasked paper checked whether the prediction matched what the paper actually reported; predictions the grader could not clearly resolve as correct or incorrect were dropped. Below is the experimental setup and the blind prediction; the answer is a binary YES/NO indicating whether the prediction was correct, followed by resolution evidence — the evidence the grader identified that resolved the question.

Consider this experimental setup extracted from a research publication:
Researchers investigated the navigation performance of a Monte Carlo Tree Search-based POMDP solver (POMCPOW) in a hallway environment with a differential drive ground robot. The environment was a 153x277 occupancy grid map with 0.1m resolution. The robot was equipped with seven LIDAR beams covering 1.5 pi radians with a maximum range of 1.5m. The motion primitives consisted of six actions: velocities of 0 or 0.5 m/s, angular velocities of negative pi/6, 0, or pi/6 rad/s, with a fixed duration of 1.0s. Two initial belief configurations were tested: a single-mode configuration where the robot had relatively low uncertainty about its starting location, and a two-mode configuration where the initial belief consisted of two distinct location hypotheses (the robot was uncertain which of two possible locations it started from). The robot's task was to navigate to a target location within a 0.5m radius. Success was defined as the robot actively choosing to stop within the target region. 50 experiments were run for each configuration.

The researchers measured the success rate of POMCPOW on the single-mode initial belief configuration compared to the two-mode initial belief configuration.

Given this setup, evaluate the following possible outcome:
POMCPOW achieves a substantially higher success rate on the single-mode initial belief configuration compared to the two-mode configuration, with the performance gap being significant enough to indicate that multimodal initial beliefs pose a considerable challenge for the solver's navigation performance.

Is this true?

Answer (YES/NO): YES